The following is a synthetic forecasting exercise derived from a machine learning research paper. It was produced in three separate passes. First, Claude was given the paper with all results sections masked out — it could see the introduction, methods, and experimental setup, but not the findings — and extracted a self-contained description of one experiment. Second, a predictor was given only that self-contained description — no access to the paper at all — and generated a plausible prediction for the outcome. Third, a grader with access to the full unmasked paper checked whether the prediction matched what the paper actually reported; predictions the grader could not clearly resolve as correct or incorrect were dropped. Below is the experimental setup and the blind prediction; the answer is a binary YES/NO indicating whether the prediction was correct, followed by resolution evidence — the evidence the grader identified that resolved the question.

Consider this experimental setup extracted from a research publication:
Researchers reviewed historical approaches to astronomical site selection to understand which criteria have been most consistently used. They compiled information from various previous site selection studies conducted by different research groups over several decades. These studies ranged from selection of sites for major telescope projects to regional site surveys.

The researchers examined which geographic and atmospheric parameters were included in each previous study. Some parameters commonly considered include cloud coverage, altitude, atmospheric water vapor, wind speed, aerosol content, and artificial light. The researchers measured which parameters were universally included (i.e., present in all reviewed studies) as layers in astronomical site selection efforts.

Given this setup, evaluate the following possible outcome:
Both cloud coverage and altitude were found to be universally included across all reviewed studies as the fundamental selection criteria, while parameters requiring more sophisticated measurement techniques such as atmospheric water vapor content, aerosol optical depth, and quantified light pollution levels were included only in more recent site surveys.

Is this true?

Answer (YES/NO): NO